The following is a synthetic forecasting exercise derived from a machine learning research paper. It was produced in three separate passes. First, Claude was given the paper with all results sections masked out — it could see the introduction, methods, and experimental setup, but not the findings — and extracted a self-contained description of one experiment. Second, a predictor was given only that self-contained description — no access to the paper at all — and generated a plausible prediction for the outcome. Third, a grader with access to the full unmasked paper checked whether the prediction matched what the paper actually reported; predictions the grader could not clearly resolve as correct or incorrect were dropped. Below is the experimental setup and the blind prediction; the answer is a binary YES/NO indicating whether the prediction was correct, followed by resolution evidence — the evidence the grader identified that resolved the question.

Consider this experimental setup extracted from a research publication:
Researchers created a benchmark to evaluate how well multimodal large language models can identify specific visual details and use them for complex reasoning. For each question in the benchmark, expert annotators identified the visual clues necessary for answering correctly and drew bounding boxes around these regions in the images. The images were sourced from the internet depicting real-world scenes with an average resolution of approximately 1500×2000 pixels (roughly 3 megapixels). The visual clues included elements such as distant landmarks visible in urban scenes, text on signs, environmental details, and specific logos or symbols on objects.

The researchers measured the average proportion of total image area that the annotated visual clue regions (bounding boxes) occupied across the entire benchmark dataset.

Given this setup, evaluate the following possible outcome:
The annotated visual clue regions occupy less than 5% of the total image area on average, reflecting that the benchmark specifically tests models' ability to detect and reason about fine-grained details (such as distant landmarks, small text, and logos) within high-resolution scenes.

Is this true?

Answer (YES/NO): YES